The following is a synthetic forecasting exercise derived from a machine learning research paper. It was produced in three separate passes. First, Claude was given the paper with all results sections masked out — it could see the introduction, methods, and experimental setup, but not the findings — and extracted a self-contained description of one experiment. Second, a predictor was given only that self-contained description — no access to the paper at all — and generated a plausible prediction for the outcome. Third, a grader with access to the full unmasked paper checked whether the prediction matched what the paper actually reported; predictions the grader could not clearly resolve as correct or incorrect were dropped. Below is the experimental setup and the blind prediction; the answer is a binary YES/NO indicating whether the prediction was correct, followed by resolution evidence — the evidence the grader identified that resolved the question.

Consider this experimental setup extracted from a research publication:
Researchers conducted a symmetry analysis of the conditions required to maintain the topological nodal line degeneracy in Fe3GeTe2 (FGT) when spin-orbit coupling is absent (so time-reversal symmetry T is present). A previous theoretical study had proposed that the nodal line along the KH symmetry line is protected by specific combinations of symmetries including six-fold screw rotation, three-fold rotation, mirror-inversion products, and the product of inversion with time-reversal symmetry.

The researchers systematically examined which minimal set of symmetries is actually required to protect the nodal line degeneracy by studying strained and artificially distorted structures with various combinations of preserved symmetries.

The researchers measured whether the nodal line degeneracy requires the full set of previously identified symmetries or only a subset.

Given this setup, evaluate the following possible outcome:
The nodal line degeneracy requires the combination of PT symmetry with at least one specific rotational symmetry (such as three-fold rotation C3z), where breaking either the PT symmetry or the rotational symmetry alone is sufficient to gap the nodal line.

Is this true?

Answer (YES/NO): NO